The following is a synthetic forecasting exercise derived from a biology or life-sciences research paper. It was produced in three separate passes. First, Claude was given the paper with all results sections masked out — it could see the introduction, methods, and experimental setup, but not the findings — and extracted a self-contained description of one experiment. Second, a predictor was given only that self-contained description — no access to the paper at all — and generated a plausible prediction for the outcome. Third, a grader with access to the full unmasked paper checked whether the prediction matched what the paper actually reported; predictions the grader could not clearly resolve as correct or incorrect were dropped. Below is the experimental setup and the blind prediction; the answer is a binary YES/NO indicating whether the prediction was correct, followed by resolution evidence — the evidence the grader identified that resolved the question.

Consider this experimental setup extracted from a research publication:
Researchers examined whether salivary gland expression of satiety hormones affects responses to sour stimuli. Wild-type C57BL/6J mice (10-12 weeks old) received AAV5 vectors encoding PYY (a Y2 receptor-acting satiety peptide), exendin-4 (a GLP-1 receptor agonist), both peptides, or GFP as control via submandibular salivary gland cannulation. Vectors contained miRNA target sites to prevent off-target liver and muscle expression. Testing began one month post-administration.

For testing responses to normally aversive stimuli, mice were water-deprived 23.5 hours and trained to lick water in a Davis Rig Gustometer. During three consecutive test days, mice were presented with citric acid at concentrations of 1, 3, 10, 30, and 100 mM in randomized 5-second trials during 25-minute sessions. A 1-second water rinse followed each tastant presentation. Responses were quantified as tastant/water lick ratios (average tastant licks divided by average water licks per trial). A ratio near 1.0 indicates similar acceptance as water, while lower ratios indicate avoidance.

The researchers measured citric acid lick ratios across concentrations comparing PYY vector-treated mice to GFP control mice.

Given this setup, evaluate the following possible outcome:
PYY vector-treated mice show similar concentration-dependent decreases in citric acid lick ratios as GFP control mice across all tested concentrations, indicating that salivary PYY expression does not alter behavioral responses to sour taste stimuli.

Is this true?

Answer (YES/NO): YES